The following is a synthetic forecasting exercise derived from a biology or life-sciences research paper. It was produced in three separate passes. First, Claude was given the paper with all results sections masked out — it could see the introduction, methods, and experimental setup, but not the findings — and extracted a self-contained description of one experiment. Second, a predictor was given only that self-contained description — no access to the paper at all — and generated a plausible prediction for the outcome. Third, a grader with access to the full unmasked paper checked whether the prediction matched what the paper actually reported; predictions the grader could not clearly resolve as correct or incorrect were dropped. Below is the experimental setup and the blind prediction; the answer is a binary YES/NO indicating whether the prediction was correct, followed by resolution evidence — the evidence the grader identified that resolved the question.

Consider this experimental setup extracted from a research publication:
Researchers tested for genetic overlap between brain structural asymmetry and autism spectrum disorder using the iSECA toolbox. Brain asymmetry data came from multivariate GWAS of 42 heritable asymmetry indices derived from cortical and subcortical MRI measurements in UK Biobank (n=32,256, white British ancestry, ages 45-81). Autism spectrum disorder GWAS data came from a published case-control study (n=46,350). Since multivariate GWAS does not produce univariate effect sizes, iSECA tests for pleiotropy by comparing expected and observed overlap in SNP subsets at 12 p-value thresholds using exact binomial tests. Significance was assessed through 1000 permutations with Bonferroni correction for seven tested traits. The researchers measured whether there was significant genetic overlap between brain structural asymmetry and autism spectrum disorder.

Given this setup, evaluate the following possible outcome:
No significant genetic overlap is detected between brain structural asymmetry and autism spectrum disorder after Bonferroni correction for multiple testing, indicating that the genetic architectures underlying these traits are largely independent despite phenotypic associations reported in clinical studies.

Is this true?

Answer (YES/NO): NO